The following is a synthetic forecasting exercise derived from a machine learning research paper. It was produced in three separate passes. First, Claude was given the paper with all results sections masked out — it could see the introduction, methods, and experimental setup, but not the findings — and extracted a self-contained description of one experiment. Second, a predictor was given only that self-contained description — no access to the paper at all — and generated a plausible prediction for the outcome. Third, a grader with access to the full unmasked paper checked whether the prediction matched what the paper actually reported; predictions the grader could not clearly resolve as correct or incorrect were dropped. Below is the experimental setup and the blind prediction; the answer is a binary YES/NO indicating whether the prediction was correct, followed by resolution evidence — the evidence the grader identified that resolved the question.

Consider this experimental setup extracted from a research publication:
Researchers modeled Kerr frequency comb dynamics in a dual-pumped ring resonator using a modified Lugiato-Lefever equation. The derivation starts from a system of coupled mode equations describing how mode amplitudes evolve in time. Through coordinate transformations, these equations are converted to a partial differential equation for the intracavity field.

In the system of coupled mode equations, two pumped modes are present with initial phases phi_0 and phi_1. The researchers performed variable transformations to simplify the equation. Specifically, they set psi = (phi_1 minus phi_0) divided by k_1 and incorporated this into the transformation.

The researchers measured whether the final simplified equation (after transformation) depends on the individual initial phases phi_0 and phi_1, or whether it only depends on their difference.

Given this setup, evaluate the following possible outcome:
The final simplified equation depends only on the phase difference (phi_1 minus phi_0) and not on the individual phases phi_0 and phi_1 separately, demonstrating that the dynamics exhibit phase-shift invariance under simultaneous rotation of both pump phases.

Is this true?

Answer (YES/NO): NO